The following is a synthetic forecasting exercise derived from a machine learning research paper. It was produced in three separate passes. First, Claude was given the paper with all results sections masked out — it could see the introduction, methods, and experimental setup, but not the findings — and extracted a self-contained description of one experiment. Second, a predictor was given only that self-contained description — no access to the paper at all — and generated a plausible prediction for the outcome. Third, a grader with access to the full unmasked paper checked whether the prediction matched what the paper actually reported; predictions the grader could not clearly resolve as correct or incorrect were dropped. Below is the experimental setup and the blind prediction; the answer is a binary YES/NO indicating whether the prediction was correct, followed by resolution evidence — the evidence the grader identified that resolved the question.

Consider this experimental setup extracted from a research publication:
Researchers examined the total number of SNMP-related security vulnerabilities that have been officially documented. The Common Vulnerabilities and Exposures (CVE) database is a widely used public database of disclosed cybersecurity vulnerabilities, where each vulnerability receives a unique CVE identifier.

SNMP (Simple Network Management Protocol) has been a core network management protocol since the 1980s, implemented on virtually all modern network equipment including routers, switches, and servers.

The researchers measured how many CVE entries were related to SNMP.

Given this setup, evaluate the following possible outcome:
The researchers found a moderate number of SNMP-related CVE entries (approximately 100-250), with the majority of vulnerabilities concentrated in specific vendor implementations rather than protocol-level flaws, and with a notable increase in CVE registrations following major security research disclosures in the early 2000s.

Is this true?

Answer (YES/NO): NO